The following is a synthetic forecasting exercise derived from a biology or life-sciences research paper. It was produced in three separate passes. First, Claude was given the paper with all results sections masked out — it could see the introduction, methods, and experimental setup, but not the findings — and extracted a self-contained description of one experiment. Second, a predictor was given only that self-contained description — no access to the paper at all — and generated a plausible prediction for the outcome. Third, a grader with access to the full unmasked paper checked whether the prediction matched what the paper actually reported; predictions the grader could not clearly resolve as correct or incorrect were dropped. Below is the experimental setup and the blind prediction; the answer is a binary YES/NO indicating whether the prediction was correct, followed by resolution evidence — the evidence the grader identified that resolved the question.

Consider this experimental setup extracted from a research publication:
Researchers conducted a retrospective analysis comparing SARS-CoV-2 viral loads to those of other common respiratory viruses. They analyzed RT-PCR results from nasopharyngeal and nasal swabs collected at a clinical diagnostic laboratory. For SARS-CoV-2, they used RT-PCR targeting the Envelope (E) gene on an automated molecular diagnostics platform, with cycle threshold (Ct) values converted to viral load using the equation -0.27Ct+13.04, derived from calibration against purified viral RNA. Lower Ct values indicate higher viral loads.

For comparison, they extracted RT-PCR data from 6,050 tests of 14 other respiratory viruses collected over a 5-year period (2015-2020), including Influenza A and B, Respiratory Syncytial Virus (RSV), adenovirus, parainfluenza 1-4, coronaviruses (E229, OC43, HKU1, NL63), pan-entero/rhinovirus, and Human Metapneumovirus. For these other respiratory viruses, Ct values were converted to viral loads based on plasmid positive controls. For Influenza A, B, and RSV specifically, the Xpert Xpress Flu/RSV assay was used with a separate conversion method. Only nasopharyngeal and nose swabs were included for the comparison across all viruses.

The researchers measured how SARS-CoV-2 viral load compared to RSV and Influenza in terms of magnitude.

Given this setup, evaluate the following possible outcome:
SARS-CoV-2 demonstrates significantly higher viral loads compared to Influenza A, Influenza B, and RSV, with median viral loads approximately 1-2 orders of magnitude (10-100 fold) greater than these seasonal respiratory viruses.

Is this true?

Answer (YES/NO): NO